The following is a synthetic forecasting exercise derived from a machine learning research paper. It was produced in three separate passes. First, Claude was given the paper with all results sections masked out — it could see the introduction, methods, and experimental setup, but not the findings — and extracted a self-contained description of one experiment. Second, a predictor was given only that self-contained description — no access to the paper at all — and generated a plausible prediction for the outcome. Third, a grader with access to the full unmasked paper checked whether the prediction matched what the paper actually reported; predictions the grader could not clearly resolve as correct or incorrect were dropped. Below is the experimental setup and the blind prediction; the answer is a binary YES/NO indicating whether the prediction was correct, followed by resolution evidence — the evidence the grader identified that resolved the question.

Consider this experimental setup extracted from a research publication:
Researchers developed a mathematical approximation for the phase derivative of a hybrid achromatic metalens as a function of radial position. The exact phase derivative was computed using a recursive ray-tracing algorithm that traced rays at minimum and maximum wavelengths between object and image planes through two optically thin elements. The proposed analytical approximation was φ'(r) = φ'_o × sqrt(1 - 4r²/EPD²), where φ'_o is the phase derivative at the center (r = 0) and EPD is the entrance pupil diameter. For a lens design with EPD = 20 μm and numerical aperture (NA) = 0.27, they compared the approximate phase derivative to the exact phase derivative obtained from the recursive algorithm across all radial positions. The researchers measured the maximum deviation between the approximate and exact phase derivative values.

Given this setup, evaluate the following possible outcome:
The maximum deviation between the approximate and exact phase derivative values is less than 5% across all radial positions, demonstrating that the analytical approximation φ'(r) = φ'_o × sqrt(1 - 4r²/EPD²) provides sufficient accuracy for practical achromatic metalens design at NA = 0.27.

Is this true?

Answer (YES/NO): NO